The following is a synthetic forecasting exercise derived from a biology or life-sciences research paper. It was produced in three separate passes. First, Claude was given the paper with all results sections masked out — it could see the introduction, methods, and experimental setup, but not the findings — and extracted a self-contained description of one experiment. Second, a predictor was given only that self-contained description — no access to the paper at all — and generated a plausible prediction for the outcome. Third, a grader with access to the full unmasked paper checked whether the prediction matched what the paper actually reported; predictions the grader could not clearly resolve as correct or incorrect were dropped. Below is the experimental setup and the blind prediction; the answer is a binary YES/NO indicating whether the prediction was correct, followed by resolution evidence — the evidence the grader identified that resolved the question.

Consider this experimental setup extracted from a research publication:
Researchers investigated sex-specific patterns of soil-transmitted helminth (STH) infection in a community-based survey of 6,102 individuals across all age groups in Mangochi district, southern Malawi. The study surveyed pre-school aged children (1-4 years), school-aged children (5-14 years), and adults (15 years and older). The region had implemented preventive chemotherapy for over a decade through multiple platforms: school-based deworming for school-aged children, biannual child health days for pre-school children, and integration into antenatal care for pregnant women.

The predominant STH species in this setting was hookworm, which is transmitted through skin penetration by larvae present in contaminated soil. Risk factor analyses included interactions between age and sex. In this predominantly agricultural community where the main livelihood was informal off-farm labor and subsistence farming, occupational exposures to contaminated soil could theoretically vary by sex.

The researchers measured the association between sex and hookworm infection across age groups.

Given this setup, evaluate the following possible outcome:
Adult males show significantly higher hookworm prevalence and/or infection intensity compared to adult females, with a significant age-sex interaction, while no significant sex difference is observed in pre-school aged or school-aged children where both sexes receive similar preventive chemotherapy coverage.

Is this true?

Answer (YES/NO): NO